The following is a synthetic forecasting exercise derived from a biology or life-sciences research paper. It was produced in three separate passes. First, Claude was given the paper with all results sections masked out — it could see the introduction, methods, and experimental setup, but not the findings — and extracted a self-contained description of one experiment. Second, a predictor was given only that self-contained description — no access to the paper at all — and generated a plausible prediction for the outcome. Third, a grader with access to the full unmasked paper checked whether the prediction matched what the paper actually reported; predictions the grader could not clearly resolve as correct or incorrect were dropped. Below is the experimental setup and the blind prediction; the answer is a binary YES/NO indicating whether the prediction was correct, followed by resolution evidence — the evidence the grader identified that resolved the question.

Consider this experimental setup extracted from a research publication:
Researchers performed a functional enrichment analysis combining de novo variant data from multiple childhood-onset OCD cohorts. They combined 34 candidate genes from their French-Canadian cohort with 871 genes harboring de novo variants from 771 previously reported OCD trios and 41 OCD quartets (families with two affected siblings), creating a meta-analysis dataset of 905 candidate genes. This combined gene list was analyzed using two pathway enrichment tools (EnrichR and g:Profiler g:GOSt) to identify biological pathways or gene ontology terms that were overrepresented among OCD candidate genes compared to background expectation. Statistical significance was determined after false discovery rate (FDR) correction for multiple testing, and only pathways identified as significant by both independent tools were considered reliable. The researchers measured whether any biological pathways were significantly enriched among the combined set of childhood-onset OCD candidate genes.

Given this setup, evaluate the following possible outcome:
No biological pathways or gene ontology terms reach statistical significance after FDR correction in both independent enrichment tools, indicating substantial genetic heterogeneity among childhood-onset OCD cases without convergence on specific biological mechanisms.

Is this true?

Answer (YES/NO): NO